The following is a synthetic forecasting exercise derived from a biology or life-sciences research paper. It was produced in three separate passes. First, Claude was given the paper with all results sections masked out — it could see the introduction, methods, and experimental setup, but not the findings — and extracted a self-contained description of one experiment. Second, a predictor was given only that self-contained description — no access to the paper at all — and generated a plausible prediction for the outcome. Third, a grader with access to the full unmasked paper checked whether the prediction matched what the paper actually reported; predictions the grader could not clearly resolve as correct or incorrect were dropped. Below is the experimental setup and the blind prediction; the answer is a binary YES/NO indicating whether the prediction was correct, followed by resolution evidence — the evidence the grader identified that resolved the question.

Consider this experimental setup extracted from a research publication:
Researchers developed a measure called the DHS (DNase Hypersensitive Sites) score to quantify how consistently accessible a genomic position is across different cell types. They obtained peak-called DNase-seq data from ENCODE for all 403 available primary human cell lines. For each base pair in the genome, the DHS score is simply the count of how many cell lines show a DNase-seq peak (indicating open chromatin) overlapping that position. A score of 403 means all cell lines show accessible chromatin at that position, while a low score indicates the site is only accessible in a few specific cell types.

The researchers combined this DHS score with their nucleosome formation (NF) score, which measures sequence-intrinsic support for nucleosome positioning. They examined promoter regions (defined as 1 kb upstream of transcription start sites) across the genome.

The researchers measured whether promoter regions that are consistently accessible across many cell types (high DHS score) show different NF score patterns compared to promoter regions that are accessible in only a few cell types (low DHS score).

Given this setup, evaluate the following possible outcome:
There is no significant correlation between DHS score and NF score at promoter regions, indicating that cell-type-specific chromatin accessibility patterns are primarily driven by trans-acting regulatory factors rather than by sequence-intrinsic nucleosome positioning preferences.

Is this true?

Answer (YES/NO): NO